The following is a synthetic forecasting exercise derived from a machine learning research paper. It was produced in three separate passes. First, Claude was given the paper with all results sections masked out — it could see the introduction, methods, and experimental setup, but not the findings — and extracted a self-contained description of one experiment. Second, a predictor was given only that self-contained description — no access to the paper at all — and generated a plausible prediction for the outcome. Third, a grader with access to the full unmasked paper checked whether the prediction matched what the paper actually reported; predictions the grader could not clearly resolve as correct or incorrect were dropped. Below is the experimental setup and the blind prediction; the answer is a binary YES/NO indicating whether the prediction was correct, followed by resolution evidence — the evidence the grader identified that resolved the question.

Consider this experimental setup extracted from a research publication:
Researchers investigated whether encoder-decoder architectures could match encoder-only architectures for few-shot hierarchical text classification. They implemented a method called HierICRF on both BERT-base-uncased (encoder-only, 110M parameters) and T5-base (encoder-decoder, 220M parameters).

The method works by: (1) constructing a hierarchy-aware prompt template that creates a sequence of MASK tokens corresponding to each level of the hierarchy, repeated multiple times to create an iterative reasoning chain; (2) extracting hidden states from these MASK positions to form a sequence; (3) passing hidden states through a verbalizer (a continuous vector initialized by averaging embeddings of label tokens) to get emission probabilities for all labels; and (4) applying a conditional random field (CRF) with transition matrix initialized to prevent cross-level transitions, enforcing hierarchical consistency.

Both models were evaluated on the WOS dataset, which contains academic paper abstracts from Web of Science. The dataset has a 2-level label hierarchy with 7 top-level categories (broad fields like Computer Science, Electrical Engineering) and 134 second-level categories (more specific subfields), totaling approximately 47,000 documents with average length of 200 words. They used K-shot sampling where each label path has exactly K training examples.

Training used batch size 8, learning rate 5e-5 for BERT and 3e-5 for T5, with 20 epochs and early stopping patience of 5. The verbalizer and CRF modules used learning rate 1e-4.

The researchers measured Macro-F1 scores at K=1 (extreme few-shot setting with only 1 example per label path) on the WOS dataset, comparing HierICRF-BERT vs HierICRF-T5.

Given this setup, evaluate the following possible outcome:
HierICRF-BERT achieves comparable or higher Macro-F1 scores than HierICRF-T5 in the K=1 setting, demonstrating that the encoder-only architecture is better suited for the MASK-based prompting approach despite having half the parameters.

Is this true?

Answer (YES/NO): NO